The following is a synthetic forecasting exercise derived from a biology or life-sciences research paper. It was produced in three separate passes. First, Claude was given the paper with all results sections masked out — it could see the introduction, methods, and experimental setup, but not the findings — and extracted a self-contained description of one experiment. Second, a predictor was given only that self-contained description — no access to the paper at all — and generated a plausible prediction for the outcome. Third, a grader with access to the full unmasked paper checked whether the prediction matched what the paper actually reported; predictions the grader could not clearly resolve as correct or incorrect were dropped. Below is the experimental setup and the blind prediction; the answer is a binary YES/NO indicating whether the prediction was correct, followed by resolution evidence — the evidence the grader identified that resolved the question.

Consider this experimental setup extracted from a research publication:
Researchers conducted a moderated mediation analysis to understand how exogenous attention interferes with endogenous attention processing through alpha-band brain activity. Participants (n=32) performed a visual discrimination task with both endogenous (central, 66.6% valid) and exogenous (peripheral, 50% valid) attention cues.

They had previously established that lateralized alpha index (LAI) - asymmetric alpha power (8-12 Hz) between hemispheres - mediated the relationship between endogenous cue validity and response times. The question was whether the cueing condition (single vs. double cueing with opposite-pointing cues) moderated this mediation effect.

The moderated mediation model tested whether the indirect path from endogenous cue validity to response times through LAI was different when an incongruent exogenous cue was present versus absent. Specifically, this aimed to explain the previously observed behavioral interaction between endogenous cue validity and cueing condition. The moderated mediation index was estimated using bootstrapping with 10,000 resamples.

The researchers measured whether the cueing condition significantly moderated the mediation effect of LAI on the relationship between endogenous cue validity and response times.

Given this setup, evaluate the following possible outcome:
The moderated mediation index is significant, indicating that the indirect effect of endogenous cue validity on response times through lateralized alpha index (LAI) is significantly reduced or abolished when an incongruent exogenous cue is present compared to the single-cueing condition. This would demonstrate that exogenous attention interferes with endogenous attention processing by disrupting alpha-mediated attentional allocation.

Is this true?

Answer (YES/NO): YES